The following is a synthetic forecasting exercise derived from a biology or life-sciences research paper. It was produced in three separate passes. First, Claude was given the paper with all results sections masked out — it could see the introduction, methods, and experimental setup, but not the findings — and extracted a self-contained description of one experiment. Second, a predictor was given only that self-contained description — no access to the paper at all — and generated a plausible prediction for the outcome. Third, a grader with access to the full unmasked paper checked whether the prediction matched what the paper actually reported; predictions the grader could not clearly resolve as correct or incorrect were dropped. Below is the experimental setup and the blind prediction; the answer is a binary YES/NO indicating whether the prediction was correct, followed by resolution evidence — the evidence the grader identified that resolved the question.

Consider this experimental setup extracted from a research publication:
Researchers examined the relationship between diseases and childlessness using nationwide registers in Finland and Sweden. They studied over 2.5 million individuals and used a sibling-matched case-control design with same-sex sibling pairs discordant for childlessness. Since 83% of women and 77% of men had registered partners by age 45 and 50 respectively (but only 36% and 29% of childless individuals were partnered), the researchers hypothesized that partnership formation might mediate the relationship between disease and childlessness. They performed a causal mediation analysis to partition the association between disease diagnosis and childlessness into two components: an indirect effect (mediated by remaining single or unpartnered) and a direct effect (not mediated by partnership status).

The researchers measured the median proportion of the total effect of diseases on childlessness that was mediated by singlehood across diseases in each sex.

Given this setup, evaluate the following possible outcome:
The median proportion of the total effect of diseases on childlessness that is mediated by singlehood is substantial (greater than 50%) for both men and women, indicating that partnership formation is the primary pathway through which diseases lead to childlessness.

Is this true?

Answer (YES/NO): NO